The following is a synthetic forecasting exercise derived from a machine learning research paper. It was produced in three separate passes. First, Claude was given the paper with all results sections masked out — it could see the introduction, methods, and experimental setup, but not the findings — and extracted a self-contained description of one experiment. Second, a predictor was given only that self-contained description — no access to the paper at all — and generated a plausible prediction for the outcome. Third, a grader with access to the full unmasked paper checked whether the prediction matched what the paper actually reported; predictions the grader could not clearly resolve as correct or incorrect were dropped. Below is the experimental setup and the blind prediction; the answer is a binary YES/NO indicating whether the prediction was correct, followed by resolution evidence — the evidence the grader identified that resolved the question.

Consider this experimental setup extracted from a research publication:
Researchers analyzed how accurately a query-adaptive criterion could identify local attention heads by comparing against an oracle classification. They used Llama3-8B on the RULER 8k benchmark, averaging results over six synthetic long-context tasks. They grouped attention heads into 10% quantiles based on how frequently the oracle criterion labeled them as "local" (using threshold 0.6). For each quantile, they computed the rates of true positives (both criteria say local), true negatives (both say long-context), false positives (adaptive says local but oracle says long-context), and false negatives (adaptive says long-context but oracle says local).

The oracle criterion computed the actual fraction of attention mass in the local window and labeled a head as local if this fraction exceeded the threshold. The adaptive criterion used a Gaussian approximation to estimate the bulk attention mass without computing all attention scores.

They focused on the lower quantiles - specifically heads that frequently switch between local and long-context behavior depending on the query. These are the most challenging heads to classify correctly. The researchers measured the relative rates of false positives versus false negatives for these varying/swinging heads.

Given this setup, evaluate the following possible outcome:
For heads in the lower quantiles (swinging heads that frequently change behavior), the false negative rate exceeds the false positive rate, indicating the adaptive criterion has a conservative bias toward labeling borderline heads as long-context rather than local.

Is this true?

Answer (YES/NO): NO